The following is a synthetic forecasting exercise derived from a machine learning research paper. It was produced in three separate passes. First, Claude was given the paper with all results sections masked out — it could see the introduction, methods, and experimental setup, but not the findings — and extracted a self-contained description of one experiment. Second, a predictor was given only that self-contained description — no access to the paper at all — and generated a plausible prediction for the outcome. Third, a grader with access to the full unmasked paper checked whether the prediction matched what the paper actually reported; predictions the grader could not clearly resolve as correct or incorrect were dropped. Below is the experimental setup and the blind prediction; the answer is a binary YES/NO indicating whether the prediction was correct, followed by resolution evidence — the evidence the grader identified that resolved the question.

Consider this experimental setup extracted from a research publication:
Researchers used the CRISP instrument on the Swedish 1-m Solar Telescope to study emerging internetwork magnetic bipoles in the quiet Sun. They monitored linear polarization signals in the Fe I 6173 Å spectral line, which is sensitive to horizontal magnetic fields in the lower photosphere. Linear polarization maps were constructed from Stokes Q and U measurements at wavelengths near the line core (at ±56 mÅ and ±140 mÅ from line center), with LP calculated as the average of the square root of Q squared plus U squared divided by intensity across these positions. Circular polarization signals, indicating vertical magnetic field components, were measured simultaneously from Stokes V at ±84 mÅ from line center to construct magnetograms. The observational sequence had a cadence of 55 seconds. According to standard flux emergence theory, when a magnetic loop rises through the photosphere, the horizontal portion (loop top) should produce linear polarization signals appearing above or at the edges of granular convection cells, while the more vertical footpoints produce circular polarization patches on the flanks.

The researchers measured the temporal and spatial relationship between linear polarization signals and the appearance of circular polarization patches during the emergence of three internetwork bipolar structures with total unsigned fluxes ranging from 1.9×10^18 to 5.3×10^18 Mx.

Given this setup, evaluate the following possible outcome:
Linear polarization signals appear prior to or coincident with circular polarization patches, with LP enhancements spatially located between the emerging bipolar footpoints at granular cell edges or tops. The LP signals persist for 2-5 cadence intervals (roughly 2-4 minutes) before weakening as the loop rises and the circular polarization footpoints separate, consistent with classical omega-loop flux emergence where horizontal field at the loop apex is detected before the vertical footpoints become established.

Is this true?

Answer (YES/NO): NO